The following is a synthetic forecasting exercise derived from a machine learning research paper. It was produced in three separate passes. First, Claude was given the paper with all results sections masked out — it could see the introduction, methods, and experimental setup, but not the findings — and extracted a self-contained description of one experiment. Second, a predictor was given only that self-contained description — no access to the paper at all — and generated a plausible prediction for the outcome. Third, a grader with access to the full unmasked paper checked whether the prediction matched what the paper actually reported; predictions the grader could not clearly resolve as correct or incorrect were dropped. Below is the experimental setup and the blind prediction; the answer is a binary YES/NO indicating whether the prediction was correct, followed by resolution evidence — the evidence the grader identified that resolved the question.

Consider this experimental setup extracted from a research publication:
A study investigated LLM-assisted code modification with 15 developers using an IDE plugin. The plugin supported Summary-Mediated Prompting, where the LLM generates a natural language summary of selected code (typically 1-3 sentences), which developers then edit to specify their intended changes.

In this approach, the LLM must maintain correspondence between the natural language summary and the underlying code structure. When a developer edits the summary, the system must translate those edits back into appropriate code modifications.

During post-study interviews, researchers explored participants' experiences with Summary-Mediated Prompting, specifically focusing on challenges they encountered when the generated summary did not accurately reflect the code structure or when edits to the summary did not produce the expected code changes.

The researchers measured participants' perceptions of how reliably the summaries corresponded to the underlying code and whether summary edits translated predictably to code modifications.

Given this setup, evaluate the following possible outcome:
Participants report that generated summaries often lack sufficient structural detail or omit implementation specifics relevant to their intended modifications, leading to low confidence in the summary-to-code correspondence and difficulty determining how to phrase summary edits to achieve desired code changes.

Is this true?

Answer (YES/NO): NO